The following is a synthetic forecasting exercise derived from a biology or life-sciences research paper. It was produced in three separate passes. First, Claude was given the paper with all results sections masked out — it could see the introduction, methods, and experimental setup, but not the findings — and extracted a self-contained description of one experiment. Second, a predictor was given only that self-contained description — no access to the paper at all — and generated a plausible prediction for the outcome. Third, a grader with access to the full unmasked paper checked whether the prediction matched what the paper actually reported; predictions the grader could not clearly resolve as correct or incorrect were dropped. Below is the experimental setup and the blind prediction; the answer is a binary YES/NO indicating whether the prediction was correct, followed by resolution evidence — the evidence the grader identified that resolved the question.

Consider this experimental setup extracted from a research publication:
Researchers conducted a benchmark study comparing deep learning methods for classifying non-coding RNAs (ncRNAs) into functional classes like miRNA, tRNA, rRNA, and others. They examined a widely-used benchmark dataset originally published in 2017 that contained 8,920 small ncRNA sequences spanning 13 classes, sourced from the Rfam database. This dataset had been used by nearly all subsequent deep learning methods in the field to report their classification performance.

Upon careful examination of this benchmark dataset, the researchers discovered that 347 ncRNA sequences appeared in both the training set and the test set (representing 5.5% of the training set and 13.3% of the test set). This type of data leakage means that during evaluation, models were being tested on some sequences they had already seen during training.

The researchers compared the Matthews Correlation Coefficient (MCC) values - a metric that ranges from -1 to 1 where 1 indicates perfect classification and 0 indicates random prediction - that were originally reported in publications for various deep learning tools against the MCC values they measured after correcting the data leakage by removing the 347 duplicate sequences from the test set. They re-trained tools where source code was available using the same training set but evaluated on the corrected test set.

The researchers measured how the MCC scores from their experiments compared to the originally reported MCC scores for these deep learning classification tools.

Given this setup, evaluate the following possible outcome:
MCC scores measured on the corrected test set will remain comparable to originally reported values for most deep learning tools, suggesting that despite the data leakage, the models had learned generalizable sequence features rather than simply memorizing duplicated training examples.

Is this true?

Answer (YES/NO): NO